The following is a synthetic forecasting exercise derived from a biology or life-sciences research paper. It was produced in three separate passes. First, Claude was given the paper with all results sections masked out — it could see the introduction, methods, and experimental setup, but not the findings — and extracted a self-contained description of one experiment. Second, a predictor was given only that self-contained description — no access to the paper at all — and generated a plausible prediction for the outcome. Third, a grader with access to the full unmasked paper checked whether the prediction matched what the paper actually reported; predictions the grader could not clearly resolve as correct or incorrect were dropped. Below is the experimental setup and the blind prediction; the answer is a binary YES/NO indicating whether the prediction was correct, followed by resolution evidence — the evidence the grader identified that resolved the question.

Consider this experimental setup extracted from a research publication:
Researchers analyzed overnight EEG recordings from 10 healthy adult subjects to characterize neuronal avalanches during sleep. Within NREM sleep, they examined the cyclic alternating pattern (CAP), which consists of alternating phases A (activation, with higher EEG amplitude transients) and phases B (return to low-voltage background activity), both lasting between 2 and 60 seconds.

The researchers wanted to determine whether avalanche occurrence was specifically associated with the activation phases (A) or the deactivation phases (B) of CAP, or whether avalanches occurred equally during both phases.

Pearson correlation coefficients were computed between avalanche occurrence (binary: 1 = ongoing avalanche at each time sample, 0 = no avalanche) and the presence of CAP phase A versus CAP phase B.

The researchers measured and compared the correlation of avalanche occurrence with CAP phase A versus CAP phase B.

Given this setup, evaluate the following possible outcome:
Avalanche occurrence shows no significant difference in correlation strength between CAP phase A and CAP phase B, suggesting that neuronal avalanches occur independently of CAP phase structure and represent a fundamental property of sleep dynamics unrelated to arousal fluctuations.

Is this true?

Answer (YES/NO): NO